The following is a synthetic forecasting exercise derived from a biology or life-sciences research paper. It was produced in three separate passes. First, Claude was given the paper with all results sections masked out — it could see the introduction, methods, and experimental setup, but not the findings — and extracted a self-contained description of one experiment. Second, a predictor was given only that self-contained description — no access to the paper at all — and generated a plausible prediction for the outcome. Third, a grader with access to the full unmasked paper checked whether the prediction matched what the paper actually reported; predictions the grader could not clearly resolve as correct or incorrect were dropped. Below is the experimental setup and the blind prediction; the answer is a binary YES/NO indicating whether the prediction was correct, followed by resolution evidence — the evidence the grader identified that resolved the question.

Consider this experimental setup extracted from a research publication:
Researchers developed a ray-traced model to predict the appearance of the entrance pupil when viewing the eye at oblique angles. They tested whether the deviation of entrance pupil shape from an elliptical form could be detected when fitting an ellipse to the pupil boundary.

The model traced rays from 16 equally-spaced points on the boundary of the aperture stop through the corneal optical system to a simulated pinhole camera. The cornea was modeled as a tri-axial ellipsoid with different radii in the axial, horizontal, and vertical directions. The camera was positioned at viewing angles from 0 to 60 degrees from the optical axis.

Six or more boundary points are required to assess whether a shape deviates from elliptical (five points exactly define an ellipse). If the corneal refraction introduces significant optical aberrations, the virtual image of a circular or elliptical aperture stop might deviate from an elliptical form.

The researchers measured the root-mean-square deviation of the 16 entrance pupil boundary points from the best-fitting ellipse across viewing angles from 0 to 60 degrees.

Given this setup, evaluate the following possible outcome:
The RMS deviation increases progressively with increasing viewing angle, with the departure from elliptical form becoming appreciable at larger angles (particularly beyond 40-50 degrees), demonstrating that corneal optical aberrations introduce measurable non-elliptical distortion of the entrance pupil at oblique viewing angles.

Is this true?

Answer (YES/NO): NO